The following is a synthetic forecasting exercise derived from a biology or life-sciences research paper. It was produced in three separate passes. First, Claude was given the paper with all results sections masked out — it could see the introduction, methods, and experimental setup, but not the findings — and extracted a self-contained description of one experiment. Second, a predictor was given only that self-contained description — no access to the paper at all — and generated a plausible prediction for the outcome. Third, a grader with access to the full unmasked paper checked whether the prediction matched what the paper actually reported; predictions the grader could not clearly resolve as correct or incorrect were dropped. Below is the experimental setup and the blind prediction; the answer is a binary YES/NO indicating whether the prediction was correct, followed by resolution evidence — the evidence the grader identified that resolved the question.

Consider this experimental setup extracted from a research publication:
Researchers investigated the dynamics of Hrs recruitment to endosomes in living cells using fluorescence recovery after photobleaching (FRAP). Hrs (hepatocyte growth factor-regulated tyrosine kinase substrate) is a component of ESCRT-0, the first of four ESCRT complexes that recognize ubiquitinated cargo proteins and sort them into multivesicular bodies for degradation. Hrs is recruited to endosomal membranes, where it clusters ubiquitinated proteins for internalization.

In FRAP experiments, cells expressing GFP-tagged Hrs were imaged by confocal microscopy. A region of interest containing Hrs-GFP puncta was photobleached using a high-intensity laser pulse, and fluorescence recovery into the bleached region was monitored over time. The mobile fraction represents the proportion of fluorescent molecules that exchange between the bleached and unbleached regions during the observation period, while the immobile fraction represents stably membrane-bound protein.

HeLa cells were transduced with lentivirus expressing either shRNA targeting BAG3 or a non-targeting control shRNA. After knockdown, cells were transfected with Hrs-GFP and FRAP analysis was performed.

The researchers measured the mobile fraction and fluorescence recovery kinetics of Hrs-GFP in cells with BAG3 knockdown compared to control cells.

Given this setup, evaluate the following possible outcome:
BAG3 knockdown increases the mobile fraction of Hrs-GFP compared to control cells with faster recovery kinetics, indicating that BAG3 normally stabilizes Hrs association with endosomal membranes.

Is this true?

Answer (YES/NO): NO